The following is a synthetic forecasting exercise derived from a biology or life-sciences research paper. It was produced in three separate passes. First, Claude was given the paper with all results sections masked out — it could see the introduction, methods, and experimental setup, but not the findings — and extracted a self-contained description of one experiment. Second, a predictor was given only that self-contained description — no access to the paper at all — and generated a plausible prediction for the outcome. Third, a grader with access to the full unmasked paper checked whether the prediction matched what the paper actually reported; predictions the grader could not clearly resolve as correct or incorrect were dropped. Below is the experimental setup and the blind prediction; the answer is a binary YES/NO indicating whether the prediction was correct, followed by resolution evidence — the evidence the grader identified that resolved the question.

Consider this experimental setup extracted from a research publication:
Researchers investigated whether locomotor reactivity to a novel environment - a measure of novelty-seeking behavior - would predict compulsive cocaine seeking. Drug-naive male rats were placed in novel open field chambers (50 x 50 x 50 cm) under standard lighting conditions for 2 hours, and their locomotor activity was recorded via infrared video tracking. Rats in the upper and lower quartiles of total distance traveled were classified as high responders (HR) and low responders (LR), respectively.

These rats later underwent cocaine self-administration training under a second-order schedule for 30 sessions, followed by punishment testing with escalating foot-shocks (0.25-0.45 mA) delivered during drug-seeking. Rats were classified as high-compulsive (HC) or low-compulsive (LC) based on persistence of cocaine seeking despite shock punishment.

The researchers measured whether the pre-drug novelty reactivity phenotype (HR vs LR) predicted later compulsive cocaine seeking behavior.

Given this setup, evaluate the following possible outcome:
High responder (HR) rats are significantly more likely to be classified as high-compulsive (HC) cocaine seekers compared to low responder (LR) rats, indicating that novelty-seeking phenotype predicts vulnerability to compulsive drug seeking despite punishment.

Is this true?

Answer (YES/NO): NO